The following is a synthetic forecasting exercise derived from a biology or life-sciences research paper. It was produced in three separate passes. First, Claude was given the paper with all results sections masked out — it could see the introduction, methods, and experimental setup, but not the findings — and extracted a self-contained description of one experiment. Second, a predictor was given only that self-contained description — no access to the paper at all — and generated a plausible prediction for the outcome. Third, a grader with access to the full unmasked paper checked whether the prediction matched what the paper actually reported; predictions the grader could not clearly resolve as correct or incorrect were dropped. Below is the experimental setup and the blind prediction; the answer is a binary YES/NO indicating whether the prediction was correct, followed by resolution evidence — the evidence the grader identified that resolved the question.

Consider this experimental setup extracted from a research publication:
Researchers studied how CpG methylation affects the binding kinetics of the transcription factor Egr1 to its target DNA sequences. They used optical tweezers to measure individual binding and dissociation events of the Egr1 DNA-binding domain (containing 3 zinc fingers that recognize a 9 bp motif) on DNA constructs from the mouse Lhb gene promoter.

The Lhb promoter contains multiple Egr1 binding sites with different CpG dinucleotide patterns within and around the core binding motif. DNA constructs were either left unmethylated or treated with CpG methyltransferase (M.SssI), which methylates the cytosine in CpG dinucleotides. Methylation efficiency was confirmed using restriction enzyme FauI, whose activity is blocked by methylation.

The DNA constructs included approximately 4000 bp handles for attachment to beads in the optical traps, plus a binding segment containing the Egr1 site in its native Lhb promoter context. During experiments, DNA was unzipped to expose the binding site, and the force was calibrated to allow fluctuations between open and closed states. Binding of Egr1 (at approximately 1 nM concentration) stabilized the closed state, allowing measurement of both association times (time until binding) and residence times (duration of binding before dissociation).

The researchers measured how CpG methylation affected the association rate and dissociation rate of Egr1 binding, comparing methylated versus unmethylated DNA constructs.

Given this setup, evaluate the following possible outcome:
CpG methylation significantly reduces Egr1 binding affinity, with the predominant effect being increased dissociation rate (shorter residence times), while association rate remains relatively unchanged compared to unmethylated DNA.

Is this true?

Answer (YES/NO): NO